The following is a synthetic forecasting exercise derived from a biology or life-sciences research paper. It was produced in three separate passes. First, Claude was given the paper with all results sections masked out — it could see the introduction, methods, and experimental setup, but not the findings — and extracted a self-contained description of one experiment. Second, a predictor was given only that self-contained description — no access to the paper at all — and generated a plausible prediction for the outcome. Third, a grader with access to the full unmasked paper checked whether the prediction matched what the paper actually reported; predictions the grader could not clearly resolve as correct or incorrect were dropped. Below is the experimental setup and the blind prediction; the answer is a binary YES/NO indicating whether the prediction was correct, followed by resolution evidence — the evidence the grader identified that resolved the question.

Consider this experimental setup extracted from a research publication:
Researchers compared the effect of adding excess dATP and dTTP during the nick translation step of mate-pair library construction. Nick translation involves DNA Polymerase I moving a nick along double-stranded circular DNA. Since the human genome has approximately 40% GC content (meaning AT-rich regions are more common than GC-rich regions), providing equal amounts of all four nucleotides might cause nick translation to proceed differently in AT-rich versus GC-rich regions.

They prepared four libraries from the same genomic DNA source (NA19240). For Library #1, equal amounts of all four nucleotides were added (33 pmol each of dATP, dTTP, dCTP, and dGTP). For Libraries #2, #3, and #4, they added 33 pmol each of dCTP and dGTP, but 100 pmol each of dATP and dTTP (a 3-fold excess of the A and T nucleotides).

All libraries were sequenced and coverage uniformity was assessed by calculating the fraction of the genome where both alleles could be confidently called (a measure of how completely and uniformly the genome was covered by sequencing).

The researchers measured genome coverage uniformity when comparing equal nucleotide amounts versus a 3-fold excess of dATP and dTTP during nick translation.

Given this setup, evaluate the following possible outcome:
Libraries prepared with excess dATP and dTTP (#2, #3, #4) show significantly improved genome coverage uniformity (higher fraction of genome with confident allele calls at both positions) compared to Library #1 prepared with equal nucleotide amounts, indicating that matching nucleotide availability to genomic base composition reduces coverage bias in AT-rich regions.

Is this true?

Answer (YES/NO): YES